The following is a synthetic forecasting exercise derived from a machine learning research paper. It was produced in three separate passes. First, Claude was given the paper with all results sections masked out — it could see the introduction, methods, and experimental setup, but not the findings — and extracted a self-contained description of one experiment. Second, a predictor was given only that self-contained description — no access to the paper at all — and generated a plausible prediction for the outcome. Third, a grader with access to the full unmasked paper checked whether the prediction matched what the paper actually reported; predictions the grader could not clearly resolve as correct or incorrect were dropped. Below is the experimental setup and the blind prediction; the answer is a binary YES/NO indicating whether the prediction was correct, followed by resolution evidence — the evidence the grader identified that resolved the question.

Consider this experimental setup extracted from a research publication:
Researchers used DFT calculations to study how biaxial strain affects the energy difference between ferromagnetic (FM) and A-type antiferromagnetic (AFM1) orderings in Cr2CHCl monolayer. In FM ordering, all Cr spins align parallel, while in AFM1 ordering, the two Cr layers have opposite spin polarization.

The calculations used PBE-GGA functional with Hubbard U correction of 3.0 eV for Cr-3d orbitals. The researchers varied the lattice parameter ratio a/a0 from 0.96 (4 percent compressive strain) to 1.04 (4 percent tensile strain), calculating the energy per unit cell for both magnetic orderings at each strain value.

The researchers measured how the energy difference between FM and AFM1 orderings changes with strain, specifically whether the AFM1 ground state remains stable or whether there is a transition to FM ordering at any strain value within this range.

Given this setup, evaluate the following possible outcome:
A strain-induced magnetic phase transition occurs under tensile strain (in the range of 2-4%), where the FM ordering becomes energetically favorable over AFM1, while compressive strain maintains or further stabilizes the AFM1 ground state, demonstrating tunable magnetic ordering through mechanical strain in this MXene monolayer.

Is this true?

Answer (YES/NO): NO